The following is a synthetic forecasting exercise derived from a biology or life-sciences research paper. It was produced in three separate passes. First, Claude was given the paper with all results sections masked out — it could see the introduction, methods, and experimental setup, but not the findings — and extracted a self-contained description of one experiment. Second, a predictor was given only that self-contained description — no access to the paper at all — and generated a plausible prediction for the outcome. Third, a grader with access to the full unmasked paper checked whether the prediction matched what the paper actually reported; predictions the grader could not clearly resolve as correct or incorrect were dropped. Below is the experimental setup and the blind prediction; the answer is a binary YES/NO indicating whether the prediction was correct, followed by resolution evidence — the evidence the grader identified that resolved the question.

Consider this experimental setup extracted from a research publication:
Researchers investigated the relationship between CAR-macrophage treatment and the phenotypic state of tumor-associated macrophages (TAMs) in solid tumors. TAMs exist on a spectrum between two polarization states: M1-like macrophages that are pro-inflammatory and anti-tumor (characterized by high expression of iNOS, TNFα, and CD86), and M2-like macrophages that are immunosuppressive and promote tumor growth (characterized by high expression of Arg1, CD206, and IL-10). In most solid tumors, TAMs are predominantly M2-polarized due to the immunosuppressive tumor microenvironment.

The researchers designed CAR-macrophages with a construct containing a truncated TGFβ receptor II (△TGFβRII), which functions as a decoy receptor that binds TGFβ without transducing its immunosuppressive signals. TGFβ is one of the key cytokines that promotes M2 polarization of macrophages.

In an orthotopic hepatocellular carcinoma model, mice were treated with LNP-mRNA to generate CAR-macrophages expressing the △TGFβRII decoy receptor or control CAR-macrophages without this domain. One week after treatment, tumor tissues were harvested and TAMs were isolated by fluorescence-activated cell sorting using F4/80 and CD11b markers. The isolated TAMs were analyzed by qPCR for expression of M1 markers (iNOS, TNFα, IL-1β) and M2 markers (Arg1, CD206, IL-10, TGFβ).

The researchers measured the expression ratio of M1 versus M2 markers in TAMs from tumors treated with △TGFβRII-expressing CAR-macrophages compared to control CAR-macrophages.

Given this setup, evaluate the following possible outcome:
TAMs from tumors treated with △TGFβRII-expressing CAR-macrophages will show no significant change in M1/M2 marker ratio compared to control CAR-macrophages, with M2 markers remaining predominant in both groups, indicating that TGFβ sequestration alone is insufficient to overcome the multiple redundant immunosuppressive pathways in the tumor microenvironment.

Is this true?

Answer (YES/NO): NO